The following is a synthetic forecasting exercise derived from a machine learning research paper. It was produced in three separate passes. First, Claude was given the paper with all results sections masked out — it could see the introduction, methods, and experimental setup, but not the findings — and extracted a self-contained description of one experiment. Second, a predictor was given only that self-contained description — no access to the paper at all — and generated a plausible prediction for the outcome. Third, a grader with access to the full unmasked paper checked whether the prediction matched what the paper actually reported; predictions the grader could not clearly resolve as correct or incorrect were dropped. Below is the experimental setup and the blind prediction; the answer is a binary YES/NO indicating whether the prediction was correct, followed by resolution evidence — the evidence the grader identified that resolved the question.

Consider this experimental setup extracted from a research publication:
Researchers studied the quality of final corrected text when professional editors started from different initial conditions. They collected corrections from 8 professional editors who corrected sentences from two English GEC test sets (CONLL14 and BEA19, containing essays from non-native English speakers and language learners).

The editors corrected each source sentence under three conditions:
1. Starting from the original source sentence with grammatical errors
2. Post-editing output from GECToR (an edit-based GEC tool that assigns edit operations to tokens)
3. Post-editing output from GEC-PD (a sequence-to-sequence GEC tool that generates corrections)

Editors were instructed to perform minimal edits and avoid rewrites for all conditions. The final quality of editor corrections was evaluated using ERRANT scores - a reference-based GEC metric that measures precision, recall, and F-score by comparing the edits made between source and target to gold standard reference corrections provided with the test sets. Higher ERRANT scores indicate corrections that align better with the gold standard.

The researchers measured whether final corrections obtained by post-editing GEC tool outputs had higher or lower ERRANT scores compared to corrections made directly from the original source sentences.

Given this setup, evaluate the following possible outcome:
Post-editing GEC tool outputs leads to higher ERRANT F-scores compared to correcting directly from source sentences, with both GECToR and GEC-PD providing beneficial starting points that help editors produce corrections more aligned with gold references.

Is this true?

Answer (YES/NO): YES